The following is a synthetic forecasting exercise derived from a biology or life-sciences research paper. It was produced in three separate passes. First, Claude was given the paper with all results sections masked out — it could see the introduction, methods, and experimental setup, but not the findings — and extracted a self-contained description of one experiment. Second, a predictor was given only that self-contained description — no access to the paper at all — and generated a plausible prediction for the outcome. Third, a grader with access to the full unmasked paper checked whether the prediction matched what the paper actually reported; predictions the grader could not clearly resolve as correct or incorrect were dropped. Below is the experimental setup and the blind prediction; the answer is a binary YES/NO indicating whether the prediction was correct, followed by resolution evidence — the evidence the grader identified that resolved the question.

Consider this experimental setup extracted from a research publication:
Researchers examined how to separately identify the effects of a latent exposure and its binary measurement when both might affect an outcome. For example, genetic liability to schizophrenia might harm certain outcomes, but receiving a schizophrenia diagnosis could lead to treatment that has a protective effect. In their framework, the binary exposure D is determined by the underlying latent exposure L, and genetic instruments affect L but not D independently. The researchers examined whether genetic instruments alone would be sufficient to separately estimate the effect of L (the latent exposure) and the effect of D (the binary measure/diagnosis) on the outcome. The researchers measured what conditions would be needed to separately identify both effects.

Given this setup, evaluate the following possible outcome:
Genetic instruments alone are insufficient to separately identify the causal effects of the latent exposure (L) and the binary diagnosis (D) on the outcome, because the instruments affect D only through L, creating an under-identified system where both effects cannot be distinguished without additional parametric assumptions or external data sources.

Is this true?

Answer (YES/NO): YES